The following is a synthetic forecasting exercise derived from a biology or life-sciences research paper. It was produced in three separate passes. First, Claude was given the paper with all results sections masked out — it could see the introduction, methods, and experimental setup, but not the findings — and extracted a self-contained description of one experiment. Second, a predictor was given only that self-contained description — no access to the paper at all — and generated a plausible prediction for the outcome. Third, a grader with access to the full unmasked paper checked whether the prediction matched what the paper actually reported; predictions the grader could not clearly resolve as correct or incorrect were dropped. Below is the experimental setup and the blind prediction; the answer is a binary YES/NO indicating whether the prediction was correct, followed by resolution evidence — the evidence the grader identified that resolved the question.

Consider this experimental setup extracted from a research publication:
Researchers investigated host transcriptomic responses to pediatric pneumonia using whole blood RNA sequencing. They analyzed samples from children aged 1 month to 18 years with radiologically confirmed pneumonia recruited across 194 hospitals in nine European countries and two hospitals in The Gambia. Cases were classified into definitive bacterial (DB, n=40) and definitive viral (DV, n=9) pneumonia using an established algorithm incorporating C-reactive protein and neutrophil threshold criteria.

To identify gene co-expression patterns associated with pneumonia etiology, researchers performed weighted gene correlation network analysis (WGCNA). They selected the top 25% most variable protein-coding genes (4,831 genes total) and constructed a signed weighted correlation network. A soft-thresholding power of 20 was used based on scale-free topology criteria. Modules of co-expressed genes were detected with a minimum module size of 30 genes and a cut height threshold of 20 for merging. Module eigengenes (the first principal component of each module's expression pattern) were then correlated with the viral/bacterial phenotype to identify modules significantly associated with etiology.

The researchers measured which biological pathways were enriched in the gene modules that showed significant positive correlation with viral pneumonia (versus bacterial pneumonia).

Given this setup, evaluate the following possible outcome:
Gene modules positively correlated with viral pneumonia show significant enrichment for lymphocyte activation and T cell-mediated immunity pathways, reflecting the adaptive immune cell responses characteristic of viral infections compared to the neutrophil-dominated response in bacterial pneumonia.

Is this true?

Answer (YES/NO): YES